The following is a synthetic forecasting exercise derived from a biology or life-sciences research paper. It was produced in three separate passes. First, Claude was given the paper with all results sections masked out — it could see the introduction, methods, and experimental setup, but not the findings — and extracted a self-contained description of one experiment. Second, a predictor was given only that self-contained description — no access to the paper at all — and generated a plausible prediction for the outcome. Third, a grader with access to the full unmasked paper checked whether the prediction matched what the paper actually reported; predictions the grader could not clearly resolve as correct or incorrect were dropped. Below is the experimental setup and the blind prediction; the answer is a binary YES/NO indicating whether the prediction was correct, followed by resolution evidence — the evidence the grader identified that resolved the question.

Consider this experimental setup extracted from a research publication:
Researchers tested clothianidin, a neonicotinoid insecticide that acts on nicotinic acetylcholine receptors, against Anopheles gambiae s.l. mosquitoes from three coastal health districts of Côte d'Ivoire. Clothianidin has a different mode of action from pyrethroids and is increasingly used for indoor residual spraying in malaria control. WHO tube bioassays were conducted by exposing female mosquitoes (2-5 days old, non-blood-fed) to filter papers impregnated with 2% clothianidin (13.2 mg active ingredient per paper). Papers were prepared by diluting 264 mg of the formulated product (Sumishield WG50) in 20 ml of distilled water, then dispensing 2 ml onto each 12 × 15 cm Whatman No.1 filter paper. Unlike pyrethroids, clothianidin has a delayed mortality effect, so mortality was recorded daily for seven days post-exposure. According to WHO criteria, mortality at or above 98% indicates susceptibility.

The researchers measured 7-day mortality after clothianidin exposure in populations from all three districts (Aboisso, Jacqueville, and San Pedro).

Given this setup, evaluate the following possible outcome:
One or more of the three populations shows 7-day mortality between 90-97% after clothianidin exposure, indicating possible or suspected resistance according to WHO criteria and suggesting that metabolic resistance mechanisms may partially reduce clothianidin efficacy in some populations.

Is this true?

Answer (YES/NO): NO